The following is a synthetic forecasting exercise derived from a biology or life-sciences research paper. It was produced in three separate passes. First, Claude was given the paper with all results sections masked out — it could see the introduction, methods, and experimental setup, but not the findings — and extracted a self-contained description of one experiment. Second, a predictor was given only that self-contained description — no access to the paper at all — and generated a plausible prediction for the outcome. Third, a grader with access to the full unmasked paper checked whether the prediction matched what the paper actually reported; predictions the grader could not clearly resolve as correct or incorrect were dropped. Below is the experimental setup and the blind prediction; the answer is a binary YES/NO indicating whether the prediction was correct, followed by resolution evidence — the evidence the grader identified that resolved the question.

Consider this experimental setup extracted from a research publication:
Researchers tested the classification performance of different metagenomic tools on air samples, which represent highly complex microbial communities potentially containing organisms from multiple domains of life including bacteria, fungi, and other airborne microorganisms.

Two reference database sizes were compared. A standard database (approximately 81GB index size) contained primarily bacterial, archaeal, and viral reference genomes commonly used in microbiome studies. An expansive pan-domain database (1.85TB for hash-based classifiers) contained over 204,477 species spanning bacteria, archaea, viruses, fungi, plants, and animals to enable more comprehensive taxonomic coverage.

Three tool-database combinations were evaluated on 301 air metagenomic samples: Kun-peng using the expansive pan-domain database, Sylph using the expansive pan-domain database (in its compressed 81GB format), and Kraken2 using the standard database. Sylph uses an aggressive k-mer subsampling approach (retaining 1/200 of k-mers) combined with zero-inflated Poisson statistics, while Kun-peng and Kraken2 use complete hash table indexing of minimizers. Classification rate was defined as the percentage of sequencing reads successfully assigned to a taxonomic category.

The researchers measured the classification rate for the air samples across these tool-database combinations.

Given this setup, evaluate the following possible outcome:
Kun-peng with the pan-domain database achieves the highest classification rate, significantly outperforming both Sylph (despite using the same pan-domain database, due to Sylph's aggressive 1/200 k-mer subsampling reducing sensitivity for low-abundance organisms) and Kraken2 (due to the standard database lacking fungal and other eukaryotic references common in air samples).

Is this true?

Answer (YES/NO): YES